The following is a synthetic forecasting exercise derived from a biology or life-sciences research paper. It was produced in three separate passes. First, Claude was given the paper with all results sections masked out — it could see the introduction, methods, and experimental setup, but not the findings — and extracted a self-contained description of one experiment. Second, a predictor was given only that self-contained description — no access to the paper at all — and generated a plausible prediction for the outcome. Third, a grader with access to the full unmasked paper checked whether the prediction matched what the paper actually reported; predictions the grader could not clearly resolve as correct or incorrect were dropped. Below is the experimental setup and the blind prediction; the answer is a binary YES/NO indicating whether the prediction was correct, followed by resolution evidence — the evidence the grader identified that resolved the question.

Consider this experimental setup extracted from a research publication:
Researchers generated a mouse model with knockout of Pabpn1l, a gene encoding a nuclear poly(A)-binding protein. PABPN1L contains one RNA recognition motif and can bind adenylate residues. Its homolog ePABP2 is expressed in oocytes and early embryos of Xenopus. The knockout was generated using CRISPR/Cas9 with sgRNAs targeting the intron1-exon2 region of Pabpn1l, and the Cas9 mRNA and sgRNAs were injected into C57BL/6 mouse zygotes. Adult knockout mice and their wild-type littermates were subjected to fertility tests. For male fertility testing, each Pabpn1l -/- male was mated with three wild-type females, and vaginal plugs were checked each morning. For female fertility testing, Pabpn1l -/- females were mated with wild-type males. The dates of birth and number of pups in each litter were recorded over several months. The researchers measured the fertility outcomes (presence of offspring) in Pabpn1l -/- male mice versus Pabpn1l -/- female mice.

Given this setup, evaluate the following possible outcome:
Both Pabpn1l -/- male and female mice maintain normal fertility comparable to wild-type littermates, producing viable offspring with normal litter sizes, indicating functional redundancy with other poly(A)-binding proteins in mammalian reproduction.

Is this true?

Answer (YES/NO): NO